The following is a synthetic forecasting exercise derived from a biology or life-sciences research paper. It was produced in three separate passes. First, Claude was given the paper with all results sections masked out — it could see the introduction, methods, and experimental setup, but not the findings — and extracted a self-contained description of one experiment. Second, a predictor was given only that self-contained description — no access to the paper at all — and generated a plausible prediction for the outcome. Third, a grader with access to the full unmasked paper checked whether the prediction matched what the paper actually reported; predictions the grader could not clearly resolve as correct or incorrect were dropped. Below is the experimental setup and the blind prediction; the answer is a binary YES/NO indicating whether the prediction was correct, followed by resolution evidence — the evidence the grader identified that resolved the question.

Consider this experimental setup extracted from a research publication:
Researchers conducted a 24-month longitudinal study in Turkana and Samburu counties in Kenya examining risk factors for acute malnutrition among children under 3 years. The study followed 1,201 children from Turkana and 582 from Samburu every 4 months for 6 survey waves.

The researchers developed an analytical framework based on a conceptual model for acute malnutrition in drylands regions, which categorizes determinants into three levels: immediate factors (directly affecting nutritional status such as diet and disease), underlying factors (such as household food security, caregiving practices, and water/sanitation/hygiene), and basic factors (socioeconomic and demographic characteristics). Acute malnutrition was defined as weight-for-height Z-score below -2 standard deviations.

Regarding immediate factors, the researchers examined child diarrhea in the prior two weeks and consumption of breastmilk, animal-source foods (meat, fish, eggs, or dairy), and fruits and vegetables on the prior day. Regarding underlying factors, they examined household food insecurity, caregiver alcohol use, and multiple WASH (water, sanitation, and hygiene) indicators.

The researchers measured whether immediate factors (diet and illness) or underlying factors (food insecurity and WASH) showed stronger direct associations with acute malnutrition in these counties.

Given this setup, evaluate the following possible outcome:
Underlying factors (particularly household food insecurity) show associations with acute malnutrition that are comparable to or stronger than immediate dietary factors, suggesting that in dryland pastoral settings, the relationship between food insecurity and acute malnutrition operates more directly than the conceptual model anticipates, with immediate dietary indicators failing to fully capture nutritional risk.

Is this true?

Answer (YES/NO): NO